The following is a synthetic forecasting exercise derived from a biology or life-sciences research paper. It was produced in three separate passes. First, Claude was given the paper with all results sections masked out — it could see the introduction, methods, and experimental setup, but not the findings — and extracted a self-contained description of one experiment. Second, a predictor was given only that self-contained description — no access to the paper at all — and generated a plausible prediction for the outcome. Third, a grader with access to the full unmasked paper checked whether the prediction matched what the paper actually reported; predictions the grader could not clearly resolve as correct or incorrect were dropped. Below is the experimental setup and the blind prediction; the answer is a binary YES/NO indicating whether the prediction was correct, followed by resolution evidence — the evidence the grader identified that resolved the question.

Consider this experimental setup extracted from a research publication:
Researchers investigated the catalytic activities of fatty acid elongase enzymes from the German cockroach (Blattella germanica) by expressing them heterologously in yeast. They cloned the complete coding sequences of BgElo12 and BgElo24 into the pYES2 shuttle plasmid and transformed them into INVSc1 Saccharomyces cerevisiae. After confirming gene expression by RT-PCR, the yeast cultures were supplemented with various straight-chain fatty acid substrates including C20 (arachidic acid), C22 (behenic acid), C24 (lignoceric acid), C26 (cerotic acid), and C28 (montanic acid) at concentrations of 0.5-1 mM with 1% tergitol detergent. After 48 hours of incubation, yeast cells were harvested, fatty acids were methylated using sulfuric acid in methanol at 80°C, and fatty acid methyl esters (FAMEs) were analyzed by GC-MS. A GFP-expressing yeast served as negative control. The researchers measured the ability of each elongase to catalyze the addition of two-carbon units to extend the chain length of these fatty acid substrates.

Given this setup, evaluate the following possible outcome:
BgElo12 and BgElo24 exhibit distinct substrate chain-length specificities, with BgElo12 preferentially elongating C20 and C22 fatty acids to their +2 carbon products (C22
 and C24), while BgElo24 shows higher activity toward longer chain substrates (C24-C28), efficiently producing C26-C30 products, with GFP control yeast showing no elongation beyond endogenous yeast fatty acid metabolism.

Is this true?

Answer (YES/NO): NO